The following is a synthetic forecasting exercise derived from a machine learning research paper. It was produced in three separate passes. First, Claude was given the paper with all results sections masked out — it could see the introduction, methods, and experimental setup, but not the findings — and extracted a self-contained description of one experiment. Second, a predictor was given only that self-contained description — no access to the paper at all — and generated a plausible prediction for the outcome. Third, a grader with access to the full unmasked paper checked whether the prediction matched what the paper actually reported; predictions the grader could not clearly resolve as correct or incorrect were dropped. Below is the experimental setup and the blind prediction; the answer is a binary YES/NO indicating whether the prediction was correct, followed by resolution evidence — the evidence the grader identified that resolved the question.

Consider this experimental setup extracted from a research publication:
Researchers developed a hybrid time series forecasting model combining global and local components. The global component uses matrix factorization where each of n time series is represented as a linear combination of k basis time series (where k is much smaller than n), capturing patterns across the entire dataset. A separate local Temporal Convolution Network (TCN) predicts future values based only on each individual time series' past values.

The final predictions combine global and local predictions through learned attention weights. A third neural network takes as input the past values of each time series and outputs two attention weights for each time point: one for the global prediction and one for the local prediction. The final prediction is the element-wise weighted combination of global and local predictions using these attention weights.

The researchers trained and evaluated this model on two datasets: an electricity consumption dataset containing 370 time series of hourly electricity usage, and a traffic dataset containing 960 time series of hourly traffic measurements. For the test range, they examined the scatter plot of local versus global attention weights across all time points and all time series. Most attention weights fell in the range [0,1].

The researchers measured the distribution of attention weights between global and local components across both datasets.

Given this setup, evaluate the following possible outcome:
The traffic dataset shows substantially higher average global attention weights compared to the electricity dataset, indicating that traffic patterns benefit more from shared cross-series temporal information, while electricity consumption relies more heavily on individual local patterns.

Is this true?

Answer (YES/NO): NO